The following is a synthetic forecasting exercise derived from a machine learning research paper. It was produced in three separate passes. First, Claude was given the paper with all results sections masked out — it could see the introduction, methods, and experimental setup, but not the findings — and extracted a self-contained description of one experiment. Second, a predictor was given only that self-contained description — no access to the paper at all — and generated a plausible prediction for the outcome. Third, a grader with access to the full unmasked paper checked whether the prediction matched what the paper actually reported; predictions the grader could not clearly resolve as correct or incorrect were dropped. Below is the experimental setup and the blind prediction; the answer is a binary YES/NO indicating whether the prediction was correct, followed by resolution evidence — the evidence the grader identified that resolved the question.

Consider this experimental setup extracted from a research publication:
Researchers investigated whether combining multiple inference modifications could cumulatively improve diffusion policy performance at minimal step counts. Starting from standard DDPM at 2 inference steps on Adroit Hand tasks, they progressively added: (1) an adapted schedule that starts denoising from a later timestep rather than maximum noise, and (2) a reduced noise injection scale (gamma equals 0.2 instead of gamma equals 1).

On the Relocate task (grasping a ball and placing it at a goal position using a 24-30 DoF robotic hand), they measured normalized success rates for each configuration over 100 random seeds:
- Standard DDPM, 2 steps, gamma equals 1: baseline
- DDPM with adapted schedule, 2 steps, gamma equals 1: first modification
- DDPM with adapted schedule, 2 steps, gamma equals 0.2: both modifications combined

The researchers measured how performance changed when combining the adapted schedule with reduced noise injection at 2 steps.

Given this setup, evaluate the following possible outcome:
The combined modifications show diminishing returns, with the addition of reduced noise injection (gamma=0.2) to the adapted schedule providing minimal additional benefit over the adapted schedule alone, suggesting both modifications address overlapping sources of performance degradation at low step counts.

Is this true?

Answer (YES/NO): NO